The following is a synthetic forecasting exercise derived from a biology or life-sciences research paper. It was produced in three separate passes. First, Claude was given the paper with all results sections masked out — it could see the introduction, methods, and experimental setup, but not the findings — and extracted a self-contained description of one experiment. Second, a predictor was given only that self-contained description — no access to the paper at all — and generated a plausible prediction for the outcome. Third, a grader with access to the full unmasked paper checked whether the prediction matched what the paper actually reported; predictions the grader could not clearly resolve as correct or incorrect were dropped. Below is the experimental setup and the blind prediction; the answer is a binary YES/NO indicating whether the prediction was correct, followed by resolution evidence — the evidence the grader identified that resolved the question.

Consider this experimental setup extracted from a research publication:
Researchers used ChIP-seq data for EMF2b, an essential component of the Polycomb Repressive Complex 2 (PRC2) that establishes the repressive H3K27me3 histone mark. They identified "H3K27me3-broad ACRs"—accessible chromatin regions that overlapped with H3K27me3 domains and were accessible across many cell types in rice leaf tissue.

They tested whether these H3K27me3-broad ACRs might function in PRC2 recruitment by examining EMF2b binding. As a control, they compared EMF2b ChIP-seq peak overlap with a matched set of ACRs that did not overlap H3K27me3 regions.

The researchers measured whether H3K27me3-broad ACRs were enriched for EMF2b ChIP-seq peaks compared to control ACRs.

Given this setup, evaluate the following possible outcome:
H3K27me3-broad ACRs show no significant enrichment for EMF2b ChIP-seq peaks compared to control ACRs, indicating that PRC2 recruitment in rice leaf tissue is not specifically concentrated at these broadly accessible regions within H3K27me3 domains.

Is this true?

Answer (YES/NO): NO